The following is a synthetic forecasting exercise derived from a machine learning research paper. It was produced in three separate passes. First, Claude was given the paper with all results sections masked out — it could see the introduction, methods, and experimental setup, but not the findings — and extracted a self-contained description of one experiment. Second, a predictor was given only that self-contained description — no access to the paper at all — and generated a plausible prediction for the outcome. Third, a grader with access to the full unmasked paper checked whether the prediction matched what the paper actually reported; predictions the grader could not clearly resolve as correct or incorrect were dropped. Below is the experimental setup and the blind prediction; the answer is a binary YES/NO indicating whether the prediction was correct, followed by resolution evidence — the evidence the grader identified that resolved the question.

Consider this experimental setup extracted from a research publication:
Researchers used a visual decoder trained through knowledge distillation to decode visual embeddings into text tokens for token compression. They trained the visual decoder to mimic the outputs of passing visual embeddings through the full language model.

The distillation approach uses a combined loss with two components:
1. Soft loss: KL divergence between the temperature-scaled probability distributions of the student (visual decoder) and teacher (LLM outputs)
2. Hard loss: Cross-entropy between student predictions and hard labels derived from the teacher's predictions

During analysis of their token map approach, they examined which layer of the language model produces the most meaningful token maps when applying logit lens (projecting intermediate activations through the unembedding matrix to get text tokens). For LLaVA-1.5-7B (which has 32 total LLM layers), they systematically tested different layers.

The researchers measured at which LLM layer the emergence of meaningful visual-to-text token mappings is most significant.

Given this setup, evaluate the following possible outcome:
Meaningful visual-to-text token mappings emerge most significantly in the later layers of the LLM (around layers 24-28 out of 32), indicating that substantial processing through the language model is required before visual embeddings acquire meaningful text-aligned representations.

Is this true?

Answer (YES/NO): YES